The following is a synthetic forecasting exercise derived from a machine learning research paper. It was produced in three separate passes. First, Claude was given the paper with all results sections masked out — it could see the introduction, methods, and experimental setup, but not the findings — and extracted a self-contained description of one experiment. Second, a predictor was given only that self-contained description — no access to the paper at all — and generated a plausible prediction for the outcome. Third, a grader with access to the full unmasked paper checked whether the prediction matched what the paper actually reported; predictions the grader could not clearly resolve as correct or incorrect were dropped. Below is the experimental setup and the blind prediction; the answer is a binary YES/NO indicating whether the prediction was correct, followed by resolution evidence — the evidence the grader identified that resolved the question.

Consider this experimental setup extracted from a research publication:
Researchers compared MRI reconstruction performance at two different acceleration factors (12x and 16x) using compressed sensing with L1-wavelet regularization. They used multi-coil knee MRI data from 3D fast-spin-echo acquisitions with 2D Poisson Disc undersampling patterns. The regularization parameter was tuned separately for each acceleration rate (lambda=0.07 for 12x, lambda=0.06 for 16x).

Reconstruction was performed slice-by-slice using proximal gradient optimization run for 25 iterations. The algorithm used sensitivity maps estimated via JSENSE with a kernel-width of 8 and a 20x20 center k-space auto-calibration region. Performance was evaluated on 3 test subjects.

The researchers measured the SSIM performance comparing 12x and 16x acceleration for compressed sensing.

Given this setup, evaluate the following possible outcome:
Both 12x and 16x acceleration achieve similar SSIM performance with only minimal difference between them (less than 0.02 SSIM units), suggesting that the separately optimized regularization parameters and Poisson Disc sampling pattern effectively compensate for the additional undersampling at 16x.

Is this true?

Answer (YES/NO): YES